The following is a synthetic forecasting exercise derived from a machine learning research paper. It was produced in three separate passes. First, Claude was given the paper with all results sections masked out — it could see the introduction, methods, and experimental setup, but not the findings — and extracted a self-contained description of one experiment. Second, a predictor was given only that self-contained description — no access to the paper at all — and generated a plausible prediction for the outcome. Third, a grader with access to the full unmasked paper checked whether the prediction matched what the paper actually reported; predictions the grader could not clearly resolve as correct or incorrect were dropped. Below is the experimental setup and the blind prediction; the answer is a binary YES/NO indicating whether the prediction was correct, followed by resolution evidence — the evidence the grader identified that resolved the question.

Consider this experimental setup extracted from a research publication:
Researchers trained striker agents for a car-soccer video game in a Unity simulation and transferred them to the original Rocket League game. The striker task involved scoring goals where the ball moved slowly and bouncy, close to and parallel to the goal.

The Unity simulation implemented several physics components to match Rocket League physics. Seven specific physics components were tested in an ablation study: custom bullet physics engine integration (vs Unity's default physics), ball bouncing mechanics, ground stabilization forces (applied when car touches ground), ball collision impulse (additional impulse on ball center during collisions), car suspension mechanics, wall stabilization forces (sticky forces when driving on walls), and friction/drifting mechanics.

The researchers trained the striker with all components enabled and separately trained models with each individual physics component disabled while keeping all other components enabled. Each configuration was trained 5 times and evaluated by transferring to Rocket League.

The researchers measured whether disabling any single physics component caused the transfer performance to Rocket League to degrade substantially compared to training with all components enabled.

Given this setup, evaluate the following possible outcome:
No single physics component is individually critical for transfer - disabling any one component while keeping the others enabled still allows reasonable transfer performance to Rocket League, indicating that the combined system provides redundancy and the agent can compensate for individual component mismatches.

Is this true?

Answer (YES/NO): NO